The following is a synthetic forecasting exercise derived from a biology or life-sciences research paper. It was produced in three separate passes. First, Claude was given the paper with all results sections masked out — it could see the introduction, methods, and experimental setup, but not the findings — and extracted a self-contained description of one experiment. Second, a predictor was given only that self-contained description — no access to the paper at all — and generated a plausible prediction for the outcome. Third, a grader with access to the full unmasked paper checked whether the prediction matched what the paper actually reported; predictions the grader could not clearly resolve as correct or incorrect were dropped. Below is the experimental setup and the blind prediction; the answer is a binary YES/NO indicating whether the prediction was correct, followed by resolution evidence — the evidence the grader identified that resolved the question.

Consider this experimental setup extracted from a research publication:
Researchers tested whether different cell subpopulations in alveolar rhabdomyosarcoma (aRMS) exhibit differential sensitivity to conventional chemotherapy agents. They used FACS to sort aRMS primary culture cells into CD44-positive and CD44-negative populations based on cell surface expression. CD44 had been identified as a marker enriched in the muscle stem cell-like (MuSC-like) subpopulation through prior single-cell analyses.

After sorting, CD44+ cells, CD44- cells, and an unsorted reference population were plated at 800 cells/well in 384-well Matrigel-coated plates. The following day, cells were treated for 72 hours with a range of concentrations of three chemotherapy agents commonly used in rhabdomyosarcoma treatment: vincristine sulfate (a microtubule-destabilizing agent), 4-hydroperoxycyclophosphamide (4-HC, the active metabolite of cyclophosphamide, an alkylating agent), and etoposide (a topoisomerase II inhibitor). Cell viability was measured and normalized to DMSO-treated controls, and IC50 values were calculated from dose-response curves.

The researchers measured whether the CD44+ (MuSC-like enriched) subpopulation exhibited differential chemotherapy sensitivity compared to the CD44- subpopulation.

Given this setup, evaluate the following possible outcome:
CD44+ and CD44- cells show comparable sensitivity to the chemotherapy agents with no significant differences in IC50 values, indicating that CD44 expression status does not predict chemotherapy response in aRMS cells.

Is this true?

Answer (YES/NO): YES